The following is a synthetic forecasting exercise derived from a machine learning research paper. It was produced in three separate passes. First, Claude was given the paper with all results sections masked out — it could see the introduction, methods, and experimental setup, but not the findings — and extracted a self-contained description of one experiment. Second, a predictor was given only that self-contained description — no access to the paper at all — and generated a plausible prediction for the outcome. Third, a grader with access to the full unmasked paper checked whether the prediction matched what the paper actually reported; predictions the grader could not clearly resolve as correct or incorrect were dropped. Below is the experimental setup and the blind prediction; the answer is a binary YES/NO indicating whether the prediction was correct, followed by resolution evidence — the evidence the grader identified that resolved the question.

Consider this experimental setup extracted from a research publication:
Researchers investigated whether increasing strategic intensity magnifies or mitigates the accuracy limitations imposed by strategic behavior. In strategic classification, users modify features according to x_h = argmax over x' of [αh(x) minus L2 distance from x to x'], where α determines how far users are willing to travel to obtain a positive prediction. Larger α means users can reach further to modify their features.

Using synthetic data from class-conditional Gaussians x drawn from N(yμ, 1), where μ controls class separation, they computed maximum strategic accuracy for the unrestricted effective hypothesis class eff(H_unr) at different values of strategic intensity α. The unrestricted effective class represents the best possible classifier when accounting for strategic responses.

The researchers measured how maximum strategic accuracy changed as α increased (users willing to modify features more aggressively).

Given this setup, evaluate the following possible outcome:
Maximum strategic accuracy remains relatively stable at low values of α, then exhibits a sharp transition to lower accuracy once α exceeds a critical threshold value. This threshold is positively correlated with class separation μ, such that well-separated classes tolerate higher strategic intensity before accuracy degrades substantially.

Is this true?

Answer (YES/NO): NO